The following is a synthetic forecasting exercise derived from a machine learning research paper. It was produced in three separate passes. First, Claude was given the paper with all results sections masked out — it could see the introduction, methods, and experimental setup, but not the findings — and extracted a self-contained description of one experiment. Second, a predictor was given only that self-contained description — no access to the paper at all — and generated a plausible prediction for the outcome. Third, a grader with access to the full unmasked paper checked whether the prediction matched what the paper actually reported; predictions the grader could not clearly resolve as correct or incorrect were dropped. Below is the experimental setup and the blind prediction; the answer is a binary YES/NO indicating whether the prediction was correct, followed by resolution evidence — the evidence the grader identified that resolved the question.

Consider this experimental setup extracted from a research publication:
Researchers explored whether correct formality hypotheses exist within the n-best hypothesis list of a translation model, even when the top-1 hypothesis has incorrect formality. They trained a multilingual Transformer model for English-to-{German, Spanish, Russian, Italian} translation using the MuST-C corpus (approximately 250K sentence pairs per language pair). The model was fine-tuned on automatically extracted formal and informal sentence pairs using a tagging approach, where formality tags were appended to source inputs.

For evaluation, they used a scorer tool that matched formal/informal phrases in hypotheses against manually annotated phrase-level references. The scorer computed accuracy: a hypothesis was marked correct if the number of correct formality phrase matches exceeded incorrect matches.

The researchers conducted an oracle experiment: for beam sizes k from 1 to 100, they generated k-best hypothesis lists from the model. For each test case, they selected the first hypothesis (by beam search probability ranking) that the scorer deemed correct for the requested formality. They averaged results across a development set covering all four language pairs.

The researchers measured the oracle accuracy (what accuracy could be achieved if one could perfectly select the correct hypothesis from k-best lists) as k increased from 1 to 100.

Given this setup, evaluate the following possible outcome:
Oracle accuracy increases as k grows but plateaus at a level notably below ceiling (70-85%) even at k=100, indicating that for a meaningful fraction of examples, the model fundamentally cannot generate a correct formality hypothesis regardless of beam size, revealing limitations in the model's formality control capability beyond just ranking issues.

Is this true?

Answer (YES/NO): NO